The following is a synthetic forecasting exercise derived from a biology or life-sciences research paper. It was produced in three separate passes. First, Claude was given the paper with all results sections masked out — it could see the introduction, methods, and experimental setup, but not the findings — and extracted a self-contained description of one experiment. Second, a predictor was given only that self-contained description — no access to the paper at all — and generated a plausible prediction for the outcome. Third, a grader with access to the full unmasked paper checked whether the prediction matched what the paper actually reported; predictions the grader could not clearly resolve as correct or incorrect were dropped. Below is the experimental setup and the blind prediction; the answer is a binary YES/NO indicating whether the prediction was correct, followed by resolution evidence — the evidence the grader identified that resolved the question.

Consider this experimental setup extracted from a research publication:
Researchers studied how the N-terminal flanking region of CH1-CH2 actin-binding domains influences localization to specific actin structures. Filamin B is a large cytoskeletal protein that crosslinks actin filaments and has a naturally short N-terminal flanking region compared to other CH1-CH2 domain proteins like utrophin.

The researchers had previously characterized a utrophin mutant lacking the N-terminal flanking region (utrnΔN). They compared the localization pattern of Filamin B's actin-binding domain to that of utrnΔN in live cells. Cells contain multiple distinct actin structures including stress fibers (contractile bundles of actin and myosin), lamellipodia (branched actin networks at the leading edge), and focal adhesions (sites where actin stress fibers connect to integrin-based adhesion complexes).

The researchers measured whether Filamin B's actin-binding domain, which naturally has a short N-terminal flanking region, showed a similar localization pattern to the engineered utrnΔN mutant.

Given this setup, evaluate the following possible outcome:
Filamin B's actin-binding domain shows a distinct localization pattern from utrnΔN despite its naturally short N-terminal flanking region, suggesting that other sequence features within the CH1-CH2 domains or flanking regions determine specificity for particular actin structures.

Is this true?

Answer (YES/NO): NO